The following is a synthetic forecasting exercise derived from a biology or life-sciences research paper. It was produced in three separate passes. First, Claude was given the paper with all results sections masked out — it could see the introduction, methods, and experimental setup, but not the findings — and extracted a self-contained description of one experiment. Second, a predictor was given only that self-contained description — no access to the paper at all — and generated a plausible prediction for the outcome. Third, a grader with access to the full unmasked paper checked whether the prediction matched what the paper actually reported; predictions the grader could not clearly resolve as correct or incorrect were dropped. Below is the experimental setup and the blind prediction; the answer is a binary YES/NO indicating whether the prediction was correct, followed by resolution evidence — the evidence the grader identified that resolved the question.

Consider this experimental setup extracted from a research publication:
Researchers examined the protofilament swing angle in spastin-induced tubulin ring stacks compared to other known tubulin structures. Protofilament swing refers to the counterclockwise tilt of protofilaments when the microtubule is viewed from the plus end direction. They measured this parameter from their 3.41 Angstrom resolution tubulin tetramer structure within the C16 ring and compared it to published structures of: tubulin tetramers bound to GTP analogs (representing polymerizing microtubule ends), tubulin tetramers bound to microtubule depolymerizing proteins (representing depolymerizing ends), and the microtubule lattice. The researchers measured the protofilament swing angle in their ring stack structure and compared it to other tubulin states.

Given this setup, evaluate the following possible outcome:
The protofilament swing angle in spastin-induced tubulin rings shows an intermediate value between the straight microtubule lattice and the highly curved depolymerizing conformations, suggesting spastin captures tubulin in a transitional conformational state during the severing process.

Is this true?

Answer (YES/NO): NO